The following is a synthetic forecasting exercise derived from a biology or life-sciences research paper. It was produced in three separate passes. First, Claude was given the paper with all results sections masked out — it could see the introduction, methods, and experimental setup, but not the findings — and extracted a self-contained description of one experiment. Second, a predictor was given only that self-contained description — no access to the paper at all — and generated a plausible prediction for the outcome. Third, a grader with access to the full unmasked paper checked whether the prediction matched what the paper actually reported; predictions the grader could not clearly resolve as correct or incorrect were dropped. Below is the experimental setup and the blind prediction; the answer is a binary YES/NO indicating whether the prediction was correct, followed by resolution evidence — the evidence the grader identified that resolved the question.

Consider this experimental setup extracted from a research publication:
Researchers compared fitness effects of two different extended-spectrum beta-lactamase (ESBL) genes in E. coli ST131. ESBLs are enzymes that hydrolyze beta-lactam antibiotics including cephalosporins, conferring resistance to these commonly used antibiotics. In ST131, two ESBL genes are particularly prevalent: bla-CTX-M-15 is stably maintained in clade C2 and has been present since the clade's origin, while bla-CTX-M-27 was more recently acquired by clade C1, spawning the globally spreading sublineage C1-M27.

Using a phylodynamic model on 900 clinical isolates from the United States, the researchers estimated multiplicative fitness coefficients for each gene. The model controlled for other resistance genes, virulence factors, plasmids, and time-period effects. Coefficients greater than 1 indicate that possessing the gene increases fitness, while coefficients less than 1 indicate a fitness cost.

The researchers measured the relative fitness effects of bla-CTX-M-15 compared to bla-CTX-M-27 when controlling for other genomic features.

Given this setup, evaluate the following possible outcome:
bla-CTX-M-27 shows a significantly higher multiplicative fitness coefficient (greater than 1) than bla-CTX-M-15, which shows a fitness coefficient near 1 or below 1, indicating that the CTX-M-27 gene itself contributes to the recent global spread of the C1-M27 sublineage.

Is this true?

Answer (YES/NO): NO